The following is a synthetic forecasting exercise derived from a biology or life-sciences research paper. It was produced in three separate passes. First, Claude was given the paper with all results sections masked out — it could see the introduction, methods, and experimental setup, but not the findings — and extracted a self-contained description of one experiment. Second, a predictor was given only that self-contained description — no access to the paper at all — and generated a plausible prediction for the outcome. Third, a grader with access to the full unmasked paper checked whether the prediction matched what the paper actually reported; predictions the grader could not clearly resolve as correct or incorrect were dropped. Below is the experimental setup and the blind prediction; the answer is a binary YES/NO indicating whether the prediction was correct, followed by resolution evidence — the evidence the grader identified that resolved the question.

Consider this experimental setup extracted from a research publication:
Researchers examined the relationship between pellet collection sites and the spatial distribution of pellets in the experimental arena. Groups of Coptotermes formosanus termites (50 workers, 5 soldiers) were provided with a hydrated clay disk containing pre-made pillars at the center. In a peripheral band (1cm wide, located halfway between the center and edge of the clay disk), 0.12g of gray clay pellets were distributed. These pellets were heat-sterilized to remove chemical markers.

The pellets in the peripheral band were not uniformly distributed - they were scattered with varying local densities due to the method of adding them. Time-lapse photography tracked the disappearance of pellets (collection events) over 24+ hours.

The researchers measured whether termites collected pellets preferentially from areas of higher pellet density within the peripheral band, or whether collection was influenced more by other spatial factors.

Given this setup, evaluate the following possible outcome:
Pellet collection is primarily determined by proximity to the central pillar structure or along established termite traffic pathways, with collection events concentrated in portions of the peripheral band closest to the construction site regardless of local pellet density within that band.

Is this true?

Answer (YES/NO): NO